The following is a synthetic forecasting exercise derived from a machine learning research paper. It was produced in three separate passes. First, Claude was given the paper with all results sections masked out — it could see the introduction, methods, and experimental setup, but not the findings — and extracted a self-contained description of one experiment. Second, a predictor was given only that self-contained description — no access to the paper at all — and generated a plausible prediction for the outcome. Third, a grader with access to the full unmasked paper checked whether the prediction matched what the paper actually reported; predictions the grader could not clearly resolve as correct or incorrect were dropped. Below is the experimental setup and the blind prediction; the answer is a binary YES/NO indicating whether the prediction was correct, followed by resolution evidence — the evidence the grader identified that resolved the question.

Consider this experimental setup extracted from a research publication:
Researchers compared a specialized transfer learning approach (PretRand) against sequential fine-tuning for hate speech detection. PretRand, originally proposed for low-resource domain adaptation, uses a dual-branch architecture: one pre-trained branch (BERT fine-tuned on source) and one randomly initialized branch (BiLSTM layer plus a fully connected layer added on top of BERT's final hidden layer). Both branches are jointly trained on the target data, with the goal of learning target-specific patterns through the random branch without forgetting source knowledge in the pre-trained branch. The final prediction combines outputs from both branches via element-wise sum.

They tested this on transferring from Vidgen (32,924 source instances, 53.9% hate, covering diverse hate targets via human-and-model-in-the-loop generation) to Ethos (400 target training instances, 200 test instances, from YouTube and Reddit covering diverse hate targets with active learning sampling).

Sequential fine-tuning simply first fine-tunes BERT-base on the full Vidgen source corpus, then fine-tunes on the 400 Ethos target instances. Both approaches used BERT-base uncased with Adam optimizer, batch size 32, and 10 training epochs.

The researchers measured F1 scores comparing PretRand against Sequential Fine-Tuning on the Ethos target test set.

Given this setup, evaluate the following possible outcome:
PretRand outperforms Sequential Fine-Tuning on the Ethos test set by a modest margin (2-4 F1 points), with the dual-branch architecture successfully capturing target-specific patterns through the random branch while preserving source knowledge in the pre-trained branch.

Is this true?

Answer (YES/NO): NO